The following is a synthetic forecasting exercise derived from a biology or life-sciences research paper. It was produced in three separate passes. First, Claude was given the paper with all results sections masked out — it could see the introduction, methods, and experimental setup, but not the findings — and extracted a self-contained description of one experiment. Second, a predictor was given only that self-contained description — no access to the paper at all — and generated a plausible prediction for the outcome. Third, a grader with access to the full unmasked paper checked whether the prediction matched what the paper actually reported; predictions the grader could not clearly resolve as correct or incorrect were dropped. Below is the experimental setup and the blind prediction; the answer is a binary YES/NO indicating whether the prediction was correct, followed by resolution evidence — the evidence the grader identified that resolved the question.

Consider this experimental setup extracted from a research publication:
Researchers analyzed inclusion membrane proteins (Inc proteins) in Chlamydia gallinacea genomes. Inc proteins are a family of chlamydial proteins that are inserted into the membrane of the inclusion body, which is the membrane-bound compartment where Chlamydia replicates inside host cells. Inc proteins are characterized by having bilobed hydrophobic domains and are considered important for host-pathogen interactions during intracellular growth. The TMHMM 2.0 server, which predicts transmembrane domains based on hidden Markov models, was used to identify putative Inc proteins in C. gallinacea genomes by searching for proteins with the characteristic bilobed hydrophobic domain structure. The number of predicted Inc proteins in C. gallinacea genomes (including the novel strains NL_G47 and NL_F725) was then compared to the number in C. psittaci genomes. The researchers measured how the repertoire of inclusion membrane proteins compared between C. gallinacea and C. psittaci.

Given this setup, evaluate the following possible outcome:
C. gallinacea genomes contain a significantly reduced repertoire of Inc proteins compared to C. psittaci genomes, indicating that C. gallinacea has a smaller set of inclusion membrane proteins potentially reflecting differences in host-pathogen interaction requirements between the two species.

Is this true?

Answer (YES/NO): YES